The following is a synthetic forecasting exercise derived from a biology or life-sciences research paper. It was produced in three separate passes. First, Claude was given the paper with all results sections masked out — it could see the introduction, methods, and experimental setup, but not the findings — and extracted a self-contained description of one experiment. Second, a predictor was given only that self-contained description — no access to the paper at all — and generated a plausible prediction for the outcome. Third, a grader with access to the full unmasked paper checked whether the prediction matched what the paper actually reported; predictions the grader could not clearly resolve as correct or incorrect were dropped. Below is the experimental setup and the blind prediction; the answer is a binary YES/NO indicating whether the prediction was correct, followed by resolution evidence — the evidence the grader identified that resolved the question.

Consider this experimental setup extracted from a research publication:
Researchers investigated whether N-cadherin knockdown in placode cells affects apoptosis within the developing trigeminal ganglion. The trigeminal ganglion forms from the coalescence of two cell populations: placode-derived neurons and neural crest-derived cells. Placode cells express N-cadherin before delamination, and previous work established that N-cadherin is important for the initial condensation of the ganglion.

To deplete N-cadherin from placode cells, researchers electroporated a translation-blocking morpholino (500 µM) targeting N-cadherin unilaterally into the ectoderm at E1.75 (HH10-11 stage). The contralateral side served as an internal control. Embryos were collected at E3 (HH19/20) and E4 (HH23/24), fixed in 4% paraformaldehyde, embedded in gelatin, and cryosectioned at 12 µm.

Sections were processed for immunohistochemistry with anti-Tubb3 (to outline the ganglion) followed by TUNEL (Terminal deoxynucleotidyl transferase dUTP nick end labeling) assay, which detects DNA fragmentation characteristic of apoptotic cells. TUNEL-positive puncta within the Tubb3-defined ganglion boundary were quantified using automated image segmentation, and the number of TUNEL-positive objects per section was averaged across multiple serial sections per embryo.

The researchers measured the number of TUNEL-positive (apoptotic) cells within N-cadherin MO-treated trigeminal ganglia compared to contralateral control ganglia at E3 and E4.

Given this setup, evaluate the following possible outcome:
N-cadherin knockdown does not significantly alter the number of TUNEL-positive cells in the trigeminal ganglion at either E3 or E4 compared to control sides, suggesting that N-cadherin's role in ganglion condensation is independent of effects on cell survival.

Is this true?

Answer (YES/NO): YES